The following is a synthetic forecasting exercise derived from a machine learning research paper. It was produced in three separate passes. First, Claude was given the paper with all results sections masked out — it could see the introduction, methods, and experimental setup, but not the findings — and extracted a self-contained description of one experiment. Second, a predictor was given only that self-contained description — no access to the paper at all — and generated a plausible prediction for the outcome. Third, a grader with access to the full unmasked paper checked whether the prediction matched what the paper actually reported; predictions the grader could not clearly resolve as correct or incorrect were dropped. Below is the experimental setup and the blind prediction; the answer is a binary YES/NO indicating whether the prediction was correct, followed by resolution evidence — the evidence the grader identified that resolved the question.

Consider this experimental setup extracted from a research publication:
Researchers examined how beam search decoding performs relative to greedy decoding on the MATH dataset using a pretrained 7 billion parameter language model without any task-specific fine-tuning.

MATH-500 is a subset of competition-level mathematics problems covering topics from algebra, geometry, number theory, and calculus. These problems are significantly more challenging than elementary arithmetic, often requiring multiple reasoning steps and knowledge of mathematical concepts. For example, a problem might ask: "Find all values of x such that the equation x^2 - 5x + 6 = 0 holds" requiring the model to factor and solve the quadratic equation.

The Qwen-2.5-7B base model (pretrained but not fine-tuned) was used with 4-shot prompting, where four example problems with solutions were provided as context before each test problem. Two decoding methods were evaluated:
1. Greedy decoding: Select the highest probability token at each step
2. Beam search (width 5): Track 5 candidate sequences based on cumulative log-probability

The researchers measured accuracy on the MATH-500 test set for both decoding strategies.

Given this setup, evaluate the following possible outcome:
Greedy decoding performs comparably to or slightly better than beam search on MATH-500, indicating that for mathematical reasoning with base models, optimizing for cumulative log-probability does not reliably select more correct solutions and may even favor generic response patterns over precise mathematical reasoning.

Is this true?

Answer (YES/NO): NO